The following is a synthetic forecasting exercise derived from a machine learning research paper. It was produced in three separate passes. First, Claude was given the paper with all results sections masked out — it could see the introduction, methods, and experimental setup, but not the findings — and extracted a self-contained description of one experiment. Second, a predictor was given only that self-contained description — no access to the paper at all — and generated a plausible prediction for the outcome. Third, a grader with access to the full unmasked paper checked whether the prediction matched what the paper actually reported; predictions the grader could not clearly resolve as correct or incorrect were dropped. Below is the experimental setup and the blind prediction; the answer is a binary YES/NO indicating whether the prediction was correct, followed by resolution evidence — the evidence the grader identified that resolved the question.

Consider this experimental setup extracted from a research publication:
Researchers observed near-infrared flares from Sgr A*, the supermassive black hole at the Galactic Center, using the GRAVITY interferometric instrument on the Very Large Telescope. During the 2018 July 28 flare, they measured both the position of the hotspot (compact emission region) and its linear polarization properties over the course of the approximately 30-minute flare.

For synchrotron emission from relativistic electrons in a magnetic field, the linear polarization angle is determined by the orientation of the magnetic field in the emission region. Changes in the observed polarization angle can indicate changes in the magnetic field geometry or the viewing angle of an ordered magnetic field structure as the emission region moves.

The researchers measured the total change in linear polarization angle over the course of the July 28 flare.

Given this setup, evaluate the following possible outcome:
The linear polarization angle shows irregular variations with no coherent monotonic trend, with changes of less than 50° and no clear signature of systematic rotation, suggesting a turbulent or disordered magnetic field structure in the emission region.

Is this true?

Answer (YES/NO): NO